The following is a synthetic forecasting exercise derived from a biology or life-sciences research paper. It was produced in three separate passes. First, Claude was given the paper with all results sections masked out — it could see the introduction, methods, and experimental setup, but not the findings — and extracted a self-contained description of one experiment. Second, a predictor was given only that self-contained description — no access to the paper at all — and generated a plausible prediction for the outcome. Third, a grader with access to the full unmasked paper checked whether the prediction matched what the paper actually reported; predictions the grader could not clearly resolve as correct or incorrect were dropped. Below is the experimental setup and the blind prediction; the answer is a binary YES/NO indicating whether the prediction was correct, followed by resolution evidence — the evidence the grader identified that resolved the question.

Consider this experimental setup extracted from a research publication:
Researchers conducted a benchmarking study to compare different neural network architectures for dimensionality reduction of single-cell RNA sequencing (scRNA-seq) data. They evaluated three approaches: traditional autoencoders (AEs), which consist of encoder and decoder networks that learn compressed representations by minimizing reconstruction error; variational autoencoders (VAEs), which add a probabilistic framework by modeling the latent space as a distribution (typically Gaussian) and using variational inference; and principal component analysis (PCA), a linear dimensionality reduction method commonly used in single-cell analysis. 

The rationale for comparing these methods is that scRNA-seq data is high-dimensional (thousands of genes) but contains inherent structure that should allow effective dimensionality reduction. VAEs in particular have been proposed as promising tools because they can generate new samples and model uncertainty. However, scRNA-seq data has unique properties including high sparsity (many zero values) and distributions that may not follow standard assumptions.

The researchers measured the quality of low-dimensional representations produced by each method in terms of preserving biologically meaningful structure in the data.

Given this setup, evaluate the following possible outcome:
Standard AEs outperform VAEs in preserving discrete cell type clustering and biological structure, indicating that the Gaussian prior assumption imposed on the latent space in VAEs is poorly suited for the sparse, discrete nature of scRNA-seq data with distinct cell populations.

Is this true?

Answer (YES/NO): YES